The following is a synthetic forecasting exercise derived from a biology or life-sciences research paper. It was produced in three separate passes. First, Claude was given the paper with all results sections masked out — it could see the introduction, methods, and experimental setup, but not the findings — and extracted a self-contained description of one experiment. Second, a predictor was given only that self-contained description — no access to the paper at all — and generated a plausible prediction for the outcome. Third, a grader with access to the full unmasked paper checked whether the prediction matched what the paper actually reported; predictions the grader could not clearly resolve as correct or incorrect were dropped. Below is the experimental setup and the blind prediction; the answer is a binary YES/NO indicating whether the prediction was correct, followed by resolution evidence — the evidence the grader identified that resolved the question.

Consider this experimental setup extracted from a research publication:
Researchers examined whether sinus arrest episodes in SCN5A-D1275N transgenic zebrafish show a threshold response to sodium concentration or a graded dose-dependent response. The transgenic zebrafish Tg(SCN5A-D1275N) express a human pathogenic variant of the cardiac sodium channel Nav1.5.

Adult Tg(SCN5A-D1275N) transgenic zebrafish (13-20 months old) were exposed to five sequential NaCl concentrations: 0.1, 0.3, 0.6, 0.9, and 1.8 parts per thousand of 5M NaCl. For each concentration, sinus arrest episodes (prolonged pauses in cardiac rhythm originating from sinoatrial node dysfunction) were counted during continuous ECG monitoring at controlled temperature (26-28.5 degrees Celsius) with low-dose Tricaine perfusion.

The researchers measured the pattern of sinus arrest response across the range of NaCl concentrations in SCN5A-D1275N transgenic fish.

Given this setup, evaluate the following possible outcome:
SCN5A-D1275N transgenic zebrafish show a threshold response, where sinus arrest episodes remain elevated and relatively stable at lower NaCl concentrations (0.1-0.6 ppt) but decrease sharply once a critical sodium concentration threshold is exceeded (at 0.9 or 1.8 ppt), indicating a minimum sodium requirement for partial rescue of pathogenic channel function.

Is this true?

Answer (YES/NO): NO